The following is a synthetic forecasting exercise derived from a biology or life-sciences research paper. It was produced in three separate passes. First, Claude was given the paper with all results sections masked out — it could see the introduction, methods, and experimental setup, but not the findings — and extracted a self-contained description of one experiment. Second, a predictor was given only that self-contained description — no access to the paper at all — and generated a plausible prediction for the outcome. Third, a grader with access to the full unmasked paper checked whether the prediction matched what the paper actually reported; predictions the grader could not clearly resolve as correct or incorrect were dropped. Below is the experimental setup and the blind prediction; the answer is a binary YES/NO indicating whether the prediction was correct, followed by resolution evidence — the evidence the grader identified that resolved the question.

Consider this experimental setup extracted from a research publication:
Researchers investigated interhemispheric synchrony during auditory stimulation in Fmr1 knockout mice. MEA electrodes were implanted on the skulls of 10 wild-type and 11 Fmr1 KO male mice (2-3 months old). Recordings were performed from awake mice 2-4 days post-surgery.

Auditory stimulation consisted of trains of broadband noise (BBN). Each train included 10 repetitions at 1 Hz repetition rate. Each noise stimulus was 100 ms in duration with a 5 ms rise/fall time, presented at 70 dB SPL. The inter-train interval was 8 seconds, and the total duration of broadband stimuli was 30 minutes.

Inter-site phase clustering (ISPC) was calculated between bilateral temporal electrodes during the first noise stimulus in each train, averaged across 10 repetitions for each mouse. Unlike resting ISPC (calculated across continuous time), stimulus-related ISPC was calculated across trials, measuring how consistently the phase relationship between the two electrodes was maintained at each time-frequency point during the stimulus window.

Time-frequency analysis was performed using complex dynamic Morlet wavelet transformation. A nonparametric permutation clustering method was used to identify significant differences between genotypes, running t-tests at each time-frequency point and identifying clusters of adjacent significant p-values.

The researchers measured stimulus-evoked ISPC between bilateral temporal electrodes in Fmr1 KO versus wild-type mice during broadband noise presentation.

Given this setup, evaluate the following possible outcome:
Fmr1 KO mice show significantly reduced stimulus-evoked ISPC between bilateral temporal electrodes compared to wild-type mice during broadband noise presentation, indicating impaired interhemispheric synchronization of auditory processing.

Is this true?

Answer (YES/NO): YES